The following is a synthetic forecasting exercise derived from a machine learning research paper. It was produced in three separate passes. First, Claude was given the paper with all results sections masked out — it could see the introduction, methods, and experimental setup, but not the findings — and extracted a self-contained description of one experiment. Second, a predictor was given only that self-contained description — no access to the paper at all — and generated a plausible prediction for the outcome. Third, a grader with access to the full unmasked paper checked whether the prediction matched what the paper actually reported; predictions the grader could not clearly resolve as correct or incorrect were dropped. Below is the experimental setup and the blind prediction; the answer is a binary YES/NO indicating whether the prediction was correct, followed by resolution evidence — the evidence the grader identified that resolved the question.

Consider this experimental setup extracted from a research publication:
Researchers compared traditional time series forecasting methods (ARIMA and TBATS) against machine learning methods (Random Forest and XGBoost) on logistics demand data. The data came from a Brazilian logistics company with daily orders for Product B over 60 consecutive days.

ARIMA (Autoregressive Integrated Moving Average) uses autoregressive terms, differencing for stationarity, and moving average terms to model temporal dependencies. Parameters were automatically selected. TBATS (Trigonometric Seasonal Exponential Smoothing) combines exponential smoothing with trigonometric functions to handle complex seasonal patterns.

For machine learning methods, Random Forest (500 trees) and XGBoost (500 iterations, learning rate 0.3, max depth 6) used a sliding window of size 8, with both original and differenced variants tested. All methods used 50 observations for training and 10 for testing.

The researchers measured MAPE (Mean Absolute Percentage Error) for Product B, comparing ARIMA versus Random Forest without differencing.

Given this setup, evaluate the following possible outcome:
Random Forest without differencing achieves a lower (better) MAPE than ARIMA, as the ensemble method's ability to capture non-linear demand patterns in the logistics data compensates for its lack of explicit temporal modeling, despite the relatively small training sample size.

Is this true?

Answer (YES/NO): YES